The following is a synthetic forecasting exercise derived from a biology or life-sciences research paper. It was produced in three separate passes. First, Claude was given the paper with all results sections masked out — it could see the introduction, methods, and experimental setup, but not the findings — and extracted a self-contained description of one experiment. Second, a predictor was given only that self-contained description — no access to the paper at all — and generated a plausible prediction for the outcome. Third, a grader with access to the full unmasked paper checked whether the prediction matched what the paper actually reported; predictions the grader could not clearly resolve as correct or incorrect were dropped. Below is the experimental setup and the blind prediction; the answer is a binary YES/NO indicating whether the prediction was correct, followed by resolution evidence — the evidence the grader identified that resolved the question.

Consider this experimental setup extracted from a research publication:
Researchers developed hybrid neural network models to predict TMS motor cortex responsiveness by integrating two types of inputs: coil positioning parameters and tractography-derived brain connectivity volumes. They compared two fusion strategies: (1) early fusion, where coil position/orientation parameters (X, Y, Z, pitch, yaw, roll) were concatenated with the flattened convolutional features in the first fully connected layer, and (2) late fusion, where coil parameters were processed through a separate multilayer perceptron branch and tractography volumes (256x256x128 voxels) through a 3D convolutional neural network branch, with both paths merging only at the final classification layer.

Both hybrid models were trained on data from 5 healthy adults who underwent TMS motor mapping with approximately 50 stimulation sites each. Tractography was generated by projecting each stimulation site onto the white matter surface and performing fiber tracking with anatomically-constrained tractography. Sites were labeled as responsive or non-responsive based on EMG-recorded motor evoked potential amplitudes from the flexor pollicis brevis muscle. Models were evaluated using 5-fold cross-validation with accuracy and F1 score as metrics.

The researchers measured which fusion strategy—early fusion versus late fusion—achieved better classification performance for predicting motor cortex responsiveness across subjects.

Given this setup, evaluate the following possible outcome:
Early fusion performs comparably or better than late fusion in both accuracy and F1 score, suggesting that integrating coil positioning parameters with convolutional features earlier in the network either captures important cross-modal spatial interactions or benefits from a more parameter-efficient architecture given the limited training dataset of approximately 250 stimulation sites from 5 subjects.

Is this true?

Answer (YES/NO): NO